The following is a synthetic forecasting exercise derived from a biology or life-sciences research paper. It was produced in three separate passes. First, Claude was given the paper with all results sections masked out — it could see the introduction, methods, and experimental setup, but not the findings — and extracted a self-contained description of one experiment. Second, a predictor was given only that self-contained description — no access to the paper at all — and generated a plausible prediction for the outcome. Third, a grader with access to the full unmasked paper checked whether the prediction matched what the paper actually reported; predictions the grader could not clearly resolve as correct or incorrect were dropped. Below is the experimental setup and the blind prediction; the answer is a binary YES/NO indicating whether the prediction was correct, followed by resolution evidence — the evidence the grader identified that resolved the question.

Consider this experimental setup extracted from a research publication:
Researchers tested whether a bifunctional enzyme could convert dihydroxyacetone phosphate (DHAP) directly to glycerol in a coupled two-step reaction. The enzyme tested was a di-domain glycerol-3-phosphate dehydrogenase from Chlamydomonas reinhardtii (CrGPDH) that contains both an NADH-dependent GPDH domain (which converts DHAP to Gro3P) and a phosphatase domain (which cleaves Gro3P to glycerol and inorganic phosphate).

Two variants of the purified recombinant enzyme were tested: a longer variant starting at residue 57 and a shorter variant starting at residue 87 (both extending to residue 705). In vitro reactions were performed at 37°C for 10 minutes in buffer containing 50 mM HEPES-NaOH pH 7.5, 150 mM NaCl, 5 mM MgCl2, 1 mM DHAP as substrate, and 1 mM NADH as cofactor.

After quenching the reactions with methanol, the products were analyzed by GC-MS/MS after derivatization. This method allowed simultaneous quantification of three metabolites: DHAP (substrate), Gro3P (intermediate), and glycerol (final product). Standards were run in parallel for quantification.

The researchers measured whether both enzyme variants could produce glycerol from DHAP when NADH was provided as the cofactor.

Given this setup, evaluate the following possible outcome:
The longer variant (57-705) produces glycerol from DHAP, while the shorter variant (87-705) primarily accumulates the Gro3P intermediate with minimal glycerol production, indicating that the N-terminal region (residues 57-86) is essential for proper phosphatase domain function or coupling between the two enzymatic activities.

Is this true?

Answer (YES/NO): NO